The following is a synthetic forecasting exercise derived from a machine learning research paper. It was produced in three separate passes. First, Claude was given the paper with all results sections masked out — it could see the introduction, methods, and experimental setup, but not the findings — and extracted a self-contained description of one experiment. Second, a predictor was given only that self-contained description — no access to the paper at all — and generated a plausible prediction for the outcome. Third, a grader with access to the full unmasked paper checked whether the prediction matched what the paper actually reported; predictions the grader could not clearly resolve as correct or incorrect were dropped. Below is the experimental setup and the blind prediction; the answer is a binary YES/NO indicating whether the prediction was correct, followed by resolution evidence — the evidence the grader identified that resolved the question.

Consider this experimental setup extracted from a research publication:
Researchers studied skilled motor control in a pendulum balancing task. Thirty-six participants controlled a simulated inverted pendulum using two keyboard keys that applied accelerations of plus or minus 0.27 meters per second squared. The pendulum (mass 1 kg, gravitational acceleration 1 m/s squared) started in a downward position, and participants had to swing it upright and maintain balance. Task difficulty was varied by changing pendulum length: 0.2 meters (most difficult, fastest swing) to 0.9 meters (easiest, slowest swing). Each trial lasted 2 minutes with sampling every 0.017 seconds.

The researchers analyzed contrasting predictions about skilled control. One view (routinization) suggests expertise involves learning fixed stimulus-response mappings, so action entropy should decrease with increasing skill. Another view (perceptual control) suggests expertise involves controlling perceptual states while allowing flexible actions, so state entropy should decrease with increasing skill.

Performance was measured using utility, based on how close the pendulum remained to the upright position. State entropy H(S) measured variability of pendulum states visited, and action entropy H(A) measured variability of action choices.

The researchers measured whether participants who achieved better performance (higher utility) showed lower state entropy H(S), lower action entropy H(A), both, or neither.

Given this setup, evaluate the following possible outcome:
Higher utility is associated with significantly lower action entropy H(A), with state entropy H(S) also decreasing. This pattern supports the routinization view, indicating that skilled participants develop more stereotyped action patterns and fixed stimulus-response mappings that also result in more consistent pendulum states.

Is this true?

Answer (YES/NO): NO